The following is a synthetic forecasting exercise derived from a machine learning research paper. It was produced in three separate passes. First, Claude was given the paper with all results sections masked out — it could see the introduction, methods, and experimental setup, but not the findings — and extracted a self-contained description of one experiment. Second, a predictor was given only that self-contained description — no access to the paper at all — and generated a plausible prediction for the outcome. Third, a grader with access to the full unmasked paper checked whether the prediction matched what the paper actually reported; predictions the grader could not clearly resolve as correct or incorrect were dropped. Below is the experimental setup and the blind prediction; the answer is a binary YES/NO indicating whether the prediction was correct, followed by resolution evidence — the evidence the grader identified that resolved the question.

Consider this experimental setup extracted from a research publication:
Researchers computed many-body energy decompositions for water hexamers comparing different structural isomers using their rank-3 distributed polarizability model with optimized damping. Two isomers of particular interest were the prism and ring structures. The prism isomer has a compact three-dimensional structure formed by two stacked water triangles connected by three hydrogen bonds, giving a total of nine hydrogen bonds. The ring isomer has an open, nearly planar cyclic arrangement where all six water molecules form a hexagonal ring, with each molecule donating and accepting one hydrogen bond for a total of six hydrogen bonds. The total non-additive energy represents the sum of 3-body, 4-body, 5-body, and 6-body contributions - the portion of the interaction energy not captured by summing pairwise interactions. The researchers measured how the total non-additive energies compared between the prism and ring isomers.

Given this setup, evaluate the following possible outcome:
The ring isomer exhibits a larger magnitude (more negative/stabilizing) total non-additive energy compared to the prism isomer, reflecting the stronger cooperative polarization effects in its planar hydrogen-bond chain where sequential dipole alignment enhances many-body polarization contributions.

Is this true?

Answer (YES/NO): YES